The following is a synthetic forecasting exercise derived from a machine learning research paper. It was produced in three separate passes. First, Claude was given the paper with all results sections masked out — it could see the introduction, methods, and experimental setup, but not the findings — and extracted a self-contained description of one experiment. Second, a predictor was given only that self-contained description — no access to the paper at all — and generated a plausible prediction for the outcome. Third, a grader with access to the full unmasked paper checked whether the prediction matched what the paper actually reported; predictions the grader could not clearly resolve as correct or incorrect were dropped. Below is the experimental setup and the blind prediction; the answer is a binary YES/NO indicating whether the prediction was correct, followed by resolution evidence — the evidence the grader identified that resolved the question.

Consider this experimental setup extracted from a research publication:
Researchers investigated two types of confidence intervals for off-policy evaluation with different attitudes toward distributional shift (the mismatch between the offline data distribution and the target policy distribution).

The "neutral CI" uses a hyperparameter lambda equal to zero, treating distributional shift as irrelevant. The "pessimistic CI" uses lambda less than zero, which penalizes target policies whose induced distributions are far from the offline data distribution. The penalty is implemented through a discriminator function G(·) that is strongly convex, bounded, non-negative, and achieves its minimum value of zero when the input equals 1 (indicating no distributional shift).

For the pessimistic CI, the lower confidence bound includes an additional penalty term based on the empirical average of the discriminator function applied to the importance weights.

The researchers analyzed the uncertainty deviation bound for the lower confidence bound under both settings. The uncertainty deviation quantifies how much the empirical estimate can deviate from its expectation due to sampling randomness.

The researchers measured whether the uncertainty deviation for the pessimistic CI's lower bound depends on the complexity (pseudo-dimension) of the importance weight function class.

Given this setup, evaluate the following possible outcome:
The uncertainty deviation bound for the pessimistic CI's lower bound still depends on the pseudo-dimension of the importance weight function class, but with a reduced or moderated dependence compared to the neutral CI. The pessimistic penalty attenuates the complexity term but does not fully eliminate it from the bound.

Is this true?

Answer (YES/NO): NO